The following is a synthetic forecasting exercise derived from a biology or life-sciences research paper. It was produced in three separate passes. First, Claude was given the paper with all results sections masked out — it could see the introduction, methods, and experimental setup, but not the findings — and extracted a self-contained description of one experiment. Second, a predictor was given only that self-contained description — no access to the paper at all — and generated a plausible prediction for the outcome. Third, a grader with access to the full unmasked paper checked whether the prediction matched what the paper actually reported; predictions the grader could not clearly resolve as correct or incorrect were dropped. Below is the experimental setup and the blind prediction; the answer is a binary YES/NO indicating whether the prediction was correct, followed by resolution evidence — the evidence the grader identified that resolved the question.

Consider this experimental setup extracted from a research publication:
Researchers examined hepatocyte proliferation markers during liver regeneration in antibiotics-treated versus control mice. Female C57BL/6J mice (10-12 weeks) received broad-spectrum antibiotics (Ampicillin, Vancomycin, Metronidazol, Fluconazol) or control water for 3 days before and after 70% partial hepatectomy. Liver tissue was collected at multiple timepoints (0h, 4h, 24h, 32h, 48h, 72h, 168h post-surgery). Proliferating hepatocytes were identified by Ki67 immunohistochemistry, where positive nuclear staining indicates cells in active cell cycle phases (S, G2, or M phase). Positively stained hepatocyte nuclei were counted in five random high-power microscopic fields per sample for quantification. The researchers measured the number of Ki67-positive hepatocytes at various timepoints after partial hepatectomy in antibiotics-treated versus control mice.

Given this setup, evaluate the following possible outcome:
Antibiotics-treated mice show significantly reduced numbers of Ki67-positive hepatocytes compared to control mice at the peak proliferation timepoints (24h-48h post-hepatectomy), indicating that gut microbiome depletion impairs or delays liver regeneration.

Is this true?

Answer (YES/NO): NO